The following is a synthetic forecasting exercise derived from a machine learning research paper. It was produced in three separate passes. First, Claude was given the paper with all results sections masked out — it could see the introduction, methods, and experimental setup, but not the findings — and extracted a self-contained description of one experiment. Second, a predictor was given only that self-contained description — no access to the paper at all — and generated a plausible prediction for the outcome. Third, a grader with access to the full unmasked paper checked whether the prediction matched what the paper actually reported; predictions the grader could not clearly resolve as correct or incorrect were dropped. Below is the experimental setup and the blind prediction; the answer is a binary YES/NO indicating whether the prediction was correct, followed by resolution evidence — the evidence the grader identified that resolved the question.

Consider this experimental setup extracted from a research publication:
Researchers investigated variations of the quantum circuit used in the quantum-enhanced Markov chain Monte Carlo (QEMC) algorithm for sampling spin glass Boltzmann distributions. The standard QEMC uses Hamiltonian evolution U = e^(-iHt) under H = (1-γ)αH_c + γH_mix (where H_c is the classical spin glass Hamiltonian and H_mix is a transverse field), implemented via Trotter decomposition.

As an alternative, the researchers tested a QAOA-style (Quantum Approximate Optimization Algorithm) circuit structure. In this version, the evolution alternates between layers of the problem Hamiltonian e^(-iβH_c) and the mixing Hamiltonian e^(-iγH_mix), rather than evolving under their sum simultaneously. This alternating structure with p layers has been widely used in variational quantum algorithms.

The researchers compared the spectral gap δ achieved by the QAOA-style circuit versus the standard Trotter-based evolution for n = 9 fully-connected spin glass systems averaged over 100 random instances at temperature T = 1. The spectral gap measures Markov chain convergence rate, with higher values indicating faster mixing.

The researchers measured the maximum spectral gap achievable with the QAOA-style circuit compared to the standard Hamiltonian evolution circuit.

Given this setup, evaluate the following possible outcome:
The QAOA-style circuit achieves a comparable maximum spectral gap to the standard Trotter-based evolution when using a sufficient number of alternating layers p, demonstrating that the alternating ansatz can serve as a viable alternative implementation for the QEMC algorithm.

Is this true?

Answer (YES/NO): NO